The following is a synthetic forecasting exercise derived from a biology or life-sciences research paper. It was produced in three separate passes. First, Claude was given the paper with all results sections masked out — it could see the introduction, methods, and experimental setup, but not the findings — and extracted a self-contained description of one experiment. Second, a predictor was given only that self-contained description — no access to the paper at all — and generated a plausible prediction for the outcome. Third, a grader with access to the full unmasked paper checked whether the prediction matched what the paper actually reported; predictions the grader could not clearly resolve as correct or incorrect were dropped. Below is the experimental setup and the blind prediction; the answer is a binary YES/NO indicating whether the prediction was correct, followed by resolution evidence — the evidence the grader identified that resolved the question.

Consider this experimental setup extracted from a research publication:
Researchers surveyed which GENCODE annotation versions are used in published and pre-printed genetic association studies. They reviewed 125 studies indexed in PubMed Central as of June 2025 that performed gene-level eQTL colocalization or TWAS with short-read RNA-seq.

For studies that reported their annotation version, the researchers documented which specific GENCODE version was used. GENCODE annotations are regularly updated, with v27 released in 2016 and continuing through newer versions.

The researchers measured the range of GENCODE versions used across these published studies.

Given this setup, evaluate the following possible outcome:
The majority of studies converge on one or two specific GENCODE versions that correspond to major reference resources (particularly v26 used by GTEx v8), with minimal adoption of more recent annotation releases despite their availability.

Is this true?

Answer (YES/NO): NO